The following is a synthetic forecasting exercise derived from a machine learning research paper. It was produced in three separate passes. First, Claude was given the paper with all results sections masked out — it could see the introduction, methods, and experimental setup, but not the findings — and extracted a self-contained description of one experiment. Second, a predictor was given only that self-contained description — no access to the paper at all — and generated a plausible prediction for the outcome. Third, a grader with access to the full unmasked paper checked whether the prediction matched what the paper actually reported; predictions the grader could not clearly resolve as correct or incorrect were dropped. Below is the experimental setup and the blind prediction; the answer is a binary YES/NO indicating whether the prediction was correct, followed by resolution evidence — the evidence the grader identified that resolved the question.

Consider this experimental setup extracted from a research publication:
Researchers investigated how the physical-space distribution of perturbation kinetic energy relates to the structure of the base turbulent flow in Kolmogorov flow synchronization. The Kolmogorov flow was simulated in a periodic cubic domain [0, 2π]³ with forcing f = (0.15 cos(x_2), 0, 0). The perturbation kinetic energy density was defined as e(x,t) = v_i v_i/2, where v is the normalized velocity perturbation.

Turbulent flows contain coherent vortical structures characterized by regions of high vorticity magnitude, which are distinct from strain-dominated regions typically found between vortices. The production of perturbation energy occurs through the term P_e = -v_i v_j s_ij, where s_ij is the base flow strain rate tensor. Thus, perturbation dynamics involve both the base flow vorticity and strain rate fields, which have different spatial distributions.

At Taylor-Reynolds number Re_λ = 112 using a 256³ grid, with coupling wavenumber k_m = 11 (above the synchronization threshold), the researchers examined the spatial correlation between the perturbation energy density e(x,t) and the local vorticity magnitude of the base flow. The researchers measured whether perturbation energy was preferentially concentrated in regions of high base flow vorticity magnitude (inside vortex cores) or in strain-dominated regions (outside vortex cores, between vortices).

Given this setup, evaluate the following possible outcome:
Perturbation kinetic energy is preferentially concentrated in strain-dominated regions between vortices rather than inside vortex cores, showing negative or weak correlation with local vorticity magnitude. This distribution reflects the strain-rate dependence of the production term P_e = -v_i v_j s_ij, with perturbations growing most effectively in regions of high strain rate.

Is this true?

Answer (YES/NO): NO